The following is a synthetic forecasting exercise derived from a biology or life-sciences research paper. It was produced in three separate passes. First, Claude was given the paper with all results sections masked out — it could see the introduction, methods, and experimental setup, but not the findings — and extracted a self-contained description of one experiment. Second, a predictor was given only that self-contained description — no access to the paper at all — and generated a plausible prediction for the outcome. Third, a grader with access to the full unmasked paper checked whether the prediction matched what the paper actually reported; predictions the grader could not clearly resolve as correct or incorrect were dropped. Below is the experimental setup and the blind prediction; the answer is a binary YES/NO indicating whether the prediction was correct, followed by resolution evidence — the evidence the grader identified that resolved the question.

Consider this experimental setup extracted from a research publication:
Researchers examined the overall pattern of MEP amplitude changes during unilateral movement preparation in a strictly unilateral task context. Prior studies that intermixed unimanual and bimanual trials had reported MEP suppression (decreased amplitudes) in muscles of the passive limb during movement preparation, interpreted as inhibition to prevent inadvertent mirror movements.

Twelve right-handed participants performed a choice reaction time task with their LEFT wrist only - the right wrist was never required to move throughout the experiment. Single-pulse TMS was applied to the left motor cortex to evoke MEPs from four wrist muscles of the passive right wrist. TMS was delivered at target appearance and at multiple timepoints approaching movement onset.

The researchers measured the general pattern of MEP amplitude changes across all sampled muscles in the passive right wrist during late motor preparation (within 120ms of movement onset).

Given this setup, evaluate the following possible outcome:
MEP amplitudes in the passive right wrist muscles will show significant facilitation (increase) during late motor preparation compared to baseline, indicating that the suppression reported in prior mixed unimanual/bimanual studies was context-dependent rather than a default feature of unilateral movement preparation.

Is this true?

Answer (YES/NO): YES